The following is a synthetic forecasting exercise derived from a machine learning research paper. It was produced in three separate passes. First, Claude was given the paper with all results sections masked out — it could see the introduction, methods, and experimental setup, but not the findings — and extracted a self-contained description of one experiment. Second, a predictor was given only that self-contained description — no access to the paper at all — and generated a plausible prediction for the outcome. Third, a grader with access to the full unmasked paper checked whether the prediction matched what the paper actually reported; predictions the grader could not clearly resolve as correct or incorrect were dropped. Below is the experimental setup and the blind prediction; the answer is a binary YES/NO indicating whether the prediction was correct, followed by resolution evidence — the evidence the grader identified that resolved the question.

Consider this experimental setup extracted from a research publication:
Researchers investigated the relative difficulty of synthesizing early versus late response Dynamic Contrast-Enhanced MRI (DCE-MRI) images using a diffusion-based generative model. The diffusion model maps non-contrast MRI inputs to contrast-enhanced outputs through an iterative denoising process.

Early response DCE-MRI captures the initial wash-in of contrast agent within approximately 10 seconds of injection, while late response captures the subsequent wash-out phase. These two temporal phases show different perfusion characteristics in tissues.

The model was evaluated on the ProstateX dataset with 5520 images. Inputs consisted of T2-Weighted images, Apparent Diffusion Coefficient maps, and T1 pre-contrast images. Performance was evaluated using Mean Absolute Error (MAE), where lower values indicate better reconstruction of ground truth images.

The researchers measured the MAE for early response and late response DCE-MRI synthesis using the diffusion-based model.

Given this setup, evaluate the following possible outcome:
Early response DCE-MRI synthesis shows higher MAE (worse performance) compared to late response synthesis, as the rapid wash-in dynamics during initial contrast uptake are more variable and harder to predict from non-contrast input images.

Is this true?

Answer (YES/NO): NO